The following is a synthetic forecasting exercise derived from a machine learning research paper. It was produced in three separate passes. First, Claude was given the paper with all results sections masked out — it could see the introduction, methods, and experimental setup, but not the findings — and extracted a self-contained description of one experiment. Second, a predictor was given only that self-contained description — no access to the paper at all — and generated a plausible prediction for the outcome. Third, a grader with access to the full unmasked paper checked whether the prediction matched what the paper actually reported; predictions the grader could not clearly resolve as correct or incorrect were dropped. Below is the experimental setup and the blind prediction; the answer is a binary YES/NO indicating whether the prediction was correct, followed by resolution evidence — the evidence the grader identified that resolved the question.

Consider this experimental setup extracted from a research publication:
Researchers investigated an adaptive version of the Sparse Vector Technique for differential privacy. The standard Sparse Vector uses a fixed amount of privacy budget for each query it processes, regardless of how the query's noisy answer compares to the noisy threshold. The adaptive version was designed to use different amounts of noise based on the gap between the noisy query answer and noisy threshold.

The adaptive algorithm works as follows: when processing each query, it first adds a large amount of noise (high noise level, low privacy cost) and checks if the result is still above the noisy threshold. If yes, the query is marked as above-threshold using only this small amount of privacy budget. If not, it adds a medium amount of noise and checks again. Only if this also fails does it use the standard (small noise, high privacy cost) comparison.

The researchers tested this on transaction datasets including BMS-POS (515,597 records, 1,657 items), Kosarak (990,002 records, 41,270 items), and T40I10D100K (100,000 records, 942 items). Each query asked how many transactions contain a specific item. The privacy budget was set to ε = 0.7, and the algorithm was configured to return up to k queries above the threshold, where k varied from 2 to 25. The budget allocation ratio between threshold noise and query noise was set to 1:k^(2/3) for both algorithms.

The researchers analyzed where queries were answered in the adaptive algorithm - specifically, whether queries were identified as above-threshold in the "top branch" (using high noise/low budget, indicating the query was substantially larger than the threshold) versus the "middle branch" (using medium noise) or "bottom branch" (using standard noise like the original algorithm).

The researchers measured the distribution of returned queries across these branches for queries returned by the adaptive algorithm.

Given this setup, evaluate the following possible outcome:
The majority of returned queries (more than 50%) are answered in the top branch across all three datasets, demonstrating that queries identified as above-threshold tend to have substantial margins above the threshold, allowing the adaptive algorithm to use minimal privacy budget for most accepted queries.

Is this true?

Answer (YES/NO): YES